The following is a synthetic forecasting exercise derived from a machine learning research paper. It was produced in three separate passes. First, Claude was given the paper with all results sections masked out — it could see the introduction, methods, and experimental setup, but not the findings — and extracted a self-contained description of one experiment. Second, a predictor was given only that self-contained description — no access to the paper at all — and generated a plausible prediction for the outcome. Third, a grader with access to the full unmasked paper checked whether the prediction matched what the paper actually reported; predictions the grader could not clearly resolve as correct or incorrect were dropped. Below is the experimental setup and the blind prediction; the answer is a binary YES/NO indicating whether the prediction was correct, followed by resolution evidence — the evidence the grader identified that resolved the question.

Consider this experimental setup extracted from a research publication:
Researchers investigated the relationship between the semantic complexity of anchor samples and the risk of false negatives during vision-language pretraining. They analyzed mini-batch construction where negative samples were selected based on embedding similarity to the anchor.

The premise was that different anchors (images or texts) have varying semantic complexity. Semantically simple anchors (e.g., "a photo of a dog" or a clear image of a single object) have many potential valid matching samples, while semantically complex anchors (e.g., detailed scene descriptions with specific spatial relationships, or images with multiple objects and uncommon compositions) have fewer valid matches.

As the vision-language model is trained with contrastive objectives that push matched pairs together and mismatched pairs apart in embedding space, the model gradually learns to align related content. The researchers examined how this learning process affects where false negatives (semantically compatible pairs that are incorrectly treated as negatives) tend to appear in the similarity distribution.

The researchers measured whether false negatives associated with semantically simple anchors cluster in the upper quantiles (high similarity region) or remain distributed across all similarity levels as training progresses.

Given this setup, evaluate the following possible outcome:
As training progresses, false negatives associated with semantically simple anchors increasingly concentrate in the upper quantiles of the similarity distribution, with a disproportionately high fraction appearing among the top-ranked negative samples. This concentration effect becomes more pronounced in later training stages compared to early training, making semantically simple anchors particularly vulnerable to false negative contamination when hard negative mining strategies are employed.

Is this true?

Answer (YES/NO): YES